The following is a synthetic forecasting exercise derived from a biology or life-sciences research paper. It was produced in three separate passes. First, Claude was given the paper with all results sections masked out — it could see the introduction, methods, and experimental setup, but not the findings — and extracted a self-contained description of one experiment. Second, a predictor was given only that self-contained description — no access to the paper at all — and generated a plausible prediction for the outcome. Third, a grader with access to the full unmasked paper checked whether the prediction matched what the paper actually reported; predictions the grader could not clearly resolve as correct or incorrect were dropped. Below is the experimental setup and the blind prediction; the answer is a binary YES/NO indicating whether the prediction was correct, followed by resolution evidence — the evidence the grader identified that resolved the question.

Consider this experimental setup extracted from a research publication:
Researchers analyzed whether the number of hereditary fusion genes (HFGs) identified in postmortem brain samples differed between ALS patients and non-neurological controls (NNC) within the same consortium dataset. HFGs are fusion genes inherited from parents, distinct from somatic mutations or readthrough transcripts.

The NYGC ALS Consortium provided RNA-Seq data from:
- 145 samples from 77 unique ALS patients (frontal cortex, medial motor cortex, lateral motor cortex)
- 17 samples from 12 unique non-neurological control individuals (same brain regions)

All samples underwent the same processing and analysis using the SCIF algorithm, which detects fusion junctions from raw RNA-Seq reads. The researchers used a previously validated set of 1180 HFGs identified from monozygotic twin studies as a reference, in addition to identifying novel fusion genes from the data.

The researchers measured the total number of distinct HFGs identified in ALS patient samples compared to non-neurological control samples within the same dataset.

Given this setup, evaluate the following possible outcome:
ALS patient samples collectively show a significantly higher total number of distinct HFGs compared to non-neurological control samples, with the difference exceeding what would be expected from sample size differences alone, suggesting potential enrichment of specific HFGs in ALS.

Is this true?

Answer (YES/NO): NO